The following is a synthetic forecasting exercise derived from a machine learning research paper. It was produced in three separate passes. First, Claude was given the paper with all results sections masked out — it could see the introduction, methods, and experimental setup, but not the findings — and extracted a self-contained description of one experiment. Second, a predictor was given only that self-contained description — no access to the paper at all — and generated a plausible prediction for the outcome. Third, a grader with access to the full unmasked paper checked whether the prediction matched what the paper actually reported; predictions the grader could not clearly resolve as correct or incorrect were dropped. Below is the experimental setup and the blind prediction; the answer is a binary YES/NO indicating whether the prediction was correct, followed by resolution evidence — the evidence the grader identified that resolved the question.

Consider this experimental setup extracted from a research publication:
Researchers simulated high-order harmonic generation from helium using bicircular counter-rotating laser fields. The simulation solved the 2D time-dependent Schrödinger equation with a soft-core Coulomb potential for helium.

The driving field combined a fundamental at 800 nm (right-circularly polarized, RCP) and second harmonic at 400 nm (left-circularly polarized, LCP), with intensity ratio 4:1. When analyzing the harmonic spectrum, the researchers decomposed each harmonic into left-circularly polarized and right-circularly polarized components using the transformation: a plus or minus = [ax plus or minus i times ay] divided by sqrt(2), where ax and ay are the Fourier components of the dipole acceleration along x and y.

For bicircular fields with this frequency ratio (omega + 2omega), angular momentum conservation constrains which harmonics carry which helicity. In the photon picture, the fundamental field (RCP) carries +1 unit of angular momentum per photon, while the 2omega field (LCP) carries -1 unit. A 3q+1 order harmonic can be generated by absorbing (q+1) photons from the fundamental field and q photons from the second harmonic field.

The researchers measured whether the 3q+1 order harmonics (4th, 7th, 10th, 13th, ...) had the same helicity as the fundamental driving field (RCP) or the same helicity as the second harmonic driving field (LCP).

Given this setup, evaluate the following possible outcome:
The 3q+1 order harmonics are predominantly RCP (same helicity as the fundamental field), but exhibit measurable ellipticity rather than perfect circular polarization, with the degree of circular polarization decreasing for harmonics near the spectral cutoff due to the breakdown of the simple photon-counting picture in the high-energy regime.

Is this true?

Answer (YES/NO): NO